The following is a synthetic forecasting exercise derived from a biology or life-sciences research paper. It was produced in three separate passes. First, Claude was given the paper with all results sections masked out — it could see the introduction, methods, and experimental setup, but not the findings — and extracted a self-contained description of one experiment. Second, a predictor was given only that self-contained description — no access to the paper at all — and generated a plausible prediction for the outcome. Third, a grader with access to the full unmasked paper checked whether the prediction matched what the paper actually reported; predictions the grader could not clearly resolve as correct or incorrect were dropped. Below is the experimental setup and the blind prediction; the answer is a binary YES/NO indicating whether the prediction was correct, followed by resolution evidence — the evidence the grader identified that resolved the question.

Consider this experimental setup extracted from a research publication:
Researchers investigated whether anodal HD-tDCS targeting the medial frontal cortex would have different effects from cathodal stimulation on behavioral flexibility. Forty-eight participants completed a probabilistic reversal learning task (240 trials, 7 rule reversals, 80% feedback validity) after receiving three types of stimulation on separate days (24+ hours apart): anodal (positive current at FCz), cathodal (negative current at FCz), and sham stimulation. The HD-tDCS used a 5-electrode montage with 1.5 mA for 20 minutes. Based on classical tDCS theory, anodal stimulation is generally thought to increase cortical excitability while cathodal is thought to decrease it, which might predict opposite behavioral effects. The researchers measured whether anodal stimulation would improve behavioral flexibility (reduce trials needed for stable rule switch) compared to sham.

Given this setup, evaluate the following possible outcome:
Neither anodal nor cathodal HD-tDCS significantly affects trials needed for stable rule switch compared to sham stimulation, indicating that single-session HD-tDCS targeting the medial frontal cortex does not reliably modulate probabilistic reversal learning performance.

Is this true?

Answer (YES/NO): NO